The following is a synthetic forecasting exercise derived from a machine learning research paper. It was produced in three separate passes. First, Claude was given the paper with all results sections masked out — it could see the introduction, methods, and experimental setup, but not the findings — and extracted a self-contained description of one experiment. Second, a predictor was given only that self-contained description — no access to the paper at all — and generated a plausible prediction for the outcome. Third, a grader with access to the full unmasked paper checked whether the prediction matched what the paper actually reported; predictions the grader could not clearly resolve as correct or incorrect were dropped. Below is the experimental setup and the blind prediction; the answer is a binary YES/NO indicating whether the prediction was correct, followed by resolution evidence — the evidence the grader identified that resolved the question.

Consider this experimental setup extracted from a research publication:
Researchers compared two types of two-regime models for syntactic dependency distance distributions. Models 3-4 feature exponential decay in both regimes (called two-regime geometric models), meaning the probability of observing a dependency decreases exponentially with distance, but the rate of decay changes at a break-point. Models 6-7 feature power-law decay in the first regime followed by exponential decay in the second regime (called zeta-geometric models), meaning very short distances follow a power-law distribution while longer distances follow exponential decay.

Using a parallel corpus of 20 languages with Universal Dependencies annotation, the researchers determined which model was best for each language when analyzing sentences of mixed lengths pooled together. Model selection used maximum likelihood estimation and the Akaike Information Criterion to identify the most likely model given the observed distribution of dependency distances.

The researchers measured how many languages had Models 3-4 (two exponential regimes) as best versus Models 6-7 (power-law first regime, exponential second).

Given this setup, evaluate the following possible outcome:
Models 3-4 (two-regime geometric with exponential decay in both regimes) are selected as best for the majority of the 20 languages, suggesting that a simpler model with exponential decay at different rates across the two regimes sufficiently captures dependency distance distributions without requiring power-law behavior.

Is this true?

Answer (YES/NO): YES